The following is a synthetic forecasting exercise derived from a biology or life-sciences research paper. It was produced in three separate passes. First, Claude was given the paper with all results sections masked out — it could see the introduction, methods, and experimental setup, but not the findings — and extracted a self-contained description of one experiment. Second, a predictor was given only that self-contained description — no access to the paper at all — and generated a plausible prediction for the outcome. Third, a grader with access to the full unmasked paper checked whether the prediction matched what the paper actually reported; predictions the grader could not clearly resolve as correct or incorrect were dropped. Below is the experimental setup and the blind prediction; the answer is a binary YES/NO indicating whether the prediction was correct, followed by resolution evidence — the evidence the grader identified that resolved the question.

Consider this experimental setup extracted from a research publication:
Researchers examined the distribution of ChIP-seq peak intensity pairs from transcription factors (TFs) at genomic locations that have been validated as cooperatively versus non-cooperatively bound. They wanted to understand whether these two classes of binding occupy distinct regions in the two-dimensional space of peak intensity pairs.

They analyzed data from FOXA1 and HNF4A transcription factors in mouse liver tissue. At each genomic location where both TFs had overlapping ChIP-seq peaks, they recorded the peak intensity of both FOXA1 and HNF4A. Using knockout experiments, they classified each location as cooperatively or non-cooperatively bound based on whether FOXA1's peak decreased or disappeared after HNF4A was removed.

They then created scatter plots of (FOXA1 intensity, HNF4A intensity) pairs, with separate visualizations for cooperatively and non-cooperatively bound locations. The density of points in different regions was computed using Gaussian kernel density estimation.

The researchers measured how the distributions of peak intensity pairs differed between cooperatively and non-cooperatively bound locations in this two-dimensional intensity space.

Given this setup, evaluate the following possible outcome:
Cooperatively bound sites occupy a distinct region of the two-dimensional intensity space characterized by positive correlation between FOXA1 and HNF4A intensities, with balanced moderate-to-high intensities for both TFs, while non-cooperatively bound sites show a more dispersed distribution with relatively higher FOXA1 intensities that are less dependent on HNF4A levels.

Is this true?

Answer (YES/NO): NO